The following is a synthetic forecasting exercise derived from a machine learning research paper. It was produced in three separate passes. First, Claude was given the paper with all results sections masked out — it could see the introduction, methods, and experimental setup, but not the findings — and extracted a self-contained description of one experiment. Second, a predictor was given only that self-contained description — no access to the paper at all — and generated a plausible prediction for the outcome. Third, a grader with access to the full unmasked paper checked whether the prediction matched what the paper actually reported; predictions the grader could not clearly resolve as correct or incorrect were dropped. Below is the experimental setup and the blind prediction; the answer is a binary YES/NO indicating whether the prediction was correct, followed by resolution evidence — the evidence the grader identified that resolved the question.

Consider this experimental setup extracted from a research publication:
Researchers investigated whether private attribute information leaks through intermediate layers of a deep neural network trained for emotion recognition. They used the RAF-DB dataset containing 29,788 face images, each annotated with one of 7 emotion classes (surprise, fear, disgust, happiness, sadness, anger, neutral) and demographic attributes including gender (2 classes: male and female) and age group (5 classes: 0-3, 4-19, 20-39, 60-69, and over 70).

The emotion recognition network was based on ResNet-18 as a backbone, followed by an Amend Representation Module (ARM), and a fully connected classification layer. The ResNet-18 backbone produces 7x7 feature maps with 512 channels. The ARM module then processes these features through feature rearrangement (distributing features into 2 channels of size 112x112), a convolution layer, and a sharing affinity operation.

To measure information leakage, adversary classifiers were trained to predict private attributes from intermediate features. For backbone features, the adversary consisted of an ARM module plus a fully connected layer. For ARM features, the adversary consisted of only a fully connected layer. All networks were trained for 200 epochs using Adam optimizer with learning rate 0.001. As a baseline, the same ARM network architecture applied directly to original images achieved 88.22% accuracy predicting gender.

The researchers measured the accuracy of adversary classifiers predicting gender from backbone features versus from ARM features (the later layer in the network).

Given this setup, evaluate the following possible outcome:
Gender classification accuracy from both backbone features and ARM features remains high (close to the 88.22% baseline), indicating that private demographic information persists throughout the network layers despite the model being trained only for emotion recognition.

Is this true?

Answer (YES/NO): NO